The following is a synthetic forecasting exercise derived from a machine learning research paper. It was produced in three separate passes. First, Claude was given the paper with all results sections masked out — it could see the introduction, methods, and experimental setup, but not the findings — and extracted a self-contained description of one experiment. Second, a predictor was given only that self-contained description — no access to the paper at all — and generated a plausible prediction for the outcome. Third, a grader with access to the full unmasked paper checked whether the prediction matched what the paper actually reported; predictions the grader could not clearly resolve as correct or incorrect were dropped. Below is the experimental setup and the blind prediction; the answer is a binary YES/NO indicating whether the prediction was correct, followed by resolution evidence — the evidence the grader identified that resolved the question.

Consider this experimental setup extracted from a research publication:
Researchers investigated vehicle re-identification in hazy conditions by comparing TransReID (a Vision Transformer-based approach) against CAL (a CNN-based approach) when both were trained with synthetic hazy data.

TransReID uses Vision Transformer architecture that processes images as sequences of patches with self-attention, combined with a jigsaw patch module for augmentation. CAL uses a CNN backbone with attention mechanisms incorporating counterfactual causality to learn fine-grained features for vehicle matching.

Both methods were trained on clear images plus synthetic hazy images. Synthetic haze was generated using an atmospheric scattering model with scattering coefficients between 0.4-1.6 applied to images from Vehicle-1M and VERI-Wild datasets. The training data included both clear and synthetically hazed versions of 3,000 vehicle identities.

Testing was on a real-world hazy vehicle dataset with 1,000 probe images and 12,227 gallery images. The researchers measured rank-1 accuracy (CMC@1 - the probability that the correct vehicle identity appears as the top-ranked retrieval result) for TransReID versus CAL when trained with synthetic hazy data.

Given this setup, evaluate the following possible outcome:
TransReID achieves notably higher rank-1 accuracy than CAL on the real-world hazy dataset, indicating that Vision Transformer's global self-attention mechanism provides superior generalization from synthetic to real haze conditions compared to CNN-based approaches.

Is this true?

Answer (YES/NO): NO